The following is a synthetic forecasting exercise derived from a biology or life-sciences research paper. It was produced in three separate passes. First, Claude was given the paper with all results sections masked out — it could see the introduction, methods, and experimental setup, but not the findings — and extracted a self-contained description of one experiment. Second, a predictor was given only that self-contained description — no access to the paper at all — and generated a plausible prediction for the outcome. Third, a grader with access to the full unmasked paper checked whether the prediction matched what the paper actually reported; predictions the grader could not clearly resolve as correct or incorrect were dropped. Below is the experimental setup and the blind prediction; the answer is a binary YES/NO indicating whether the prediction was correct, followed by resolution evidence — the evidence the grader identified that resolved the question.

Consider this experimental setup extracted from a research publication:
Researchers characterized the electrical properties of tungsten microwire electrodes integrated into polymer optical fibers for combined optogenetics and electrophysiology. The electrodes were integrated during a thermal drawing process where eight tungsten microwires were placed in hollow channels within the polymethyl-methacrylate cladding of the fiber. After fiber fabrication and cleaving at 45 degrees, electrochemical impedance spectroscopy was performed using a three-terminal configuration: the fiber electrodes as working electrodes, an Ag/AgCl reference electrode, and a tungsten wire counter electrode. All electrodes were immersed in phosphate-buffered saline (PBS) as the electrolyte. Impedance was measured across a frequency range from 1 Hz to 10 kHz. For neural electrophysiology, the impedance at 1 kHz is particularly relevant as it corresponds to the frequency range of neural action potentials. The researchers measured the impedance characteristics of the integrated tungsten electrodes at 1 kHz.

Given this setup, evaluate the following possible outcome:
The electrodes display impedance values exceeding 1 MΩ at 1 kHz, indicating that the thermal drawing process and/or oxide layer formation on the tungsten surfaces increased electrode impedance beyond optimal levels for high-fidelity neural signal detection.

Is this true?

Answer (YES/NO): NO